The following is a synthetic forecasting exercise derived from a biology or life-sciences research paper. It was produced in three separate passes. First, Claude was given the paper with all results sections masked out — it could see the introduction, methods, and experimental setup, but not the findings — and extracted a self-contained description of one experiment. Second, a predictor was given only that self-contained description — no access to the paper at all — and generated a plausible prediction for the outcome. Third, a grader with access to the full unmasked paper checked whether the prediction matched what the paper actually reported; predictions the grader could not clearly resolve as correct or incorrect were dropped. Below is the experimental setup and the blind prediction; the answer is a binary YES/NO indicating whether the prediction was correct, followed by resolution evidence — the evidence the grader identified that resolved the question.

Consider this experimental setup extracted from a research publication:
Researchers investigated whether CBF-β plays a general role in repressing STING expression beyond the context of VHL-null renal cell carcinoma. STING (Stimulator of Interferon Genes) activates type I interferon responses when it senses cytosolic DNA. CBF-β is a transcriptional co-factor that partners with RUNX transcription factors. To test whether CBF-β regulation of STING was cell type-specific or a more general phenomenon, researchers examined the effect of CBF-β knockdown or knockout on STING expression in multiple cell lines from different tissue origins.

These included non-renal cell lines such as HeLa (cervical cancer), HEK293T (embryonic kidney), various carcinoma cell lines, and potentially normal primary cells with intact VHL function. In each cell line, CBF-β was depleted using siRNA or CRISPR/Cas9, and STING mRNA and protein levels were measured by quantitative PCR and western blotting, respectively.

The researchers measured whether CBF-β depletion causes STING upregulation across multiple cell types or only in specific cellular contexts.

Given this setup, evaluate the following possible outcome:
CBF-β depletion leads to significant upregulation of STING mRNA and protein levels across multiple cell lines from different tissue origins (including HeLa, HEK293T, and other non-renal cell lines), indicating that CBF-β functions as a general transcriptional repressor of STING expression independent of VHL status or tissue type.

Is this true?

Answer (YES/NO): NO